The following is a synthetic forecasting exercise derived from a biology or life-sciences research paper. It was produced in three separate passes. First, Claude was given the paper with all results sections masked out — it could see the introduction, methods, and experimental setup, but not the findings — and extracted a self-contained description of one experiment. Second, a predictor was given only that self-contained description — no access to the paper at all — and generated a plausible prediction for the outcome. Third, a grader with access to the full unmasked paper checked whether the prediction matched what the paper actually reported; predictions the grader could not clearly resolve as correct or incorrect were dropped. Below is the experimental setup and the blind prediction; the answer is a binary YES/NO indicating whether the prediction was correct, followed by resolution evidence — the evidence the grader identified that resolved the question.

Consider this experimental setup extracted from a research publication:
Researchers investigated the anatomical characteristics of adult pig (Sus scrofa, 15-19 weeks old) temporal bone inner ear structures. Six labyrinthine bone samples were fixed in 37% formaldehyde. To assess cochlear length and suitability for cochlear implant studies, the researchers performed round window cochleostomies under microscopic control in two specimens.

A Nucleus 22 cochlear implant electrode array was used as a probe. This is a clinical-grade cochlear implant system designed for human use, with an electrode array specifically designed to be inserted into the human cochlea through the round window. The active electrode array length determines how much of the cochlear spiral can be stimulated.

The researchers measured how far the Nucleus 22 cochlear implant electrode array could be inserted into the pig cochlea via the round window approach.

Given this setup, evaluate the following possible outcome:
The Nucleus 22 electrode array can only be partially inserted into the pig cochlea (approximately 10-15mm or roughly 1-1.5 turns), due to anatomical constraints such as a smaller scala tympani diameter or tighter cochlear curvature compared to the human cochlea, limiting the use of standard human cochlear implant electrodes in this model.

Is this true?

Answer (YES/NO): NO